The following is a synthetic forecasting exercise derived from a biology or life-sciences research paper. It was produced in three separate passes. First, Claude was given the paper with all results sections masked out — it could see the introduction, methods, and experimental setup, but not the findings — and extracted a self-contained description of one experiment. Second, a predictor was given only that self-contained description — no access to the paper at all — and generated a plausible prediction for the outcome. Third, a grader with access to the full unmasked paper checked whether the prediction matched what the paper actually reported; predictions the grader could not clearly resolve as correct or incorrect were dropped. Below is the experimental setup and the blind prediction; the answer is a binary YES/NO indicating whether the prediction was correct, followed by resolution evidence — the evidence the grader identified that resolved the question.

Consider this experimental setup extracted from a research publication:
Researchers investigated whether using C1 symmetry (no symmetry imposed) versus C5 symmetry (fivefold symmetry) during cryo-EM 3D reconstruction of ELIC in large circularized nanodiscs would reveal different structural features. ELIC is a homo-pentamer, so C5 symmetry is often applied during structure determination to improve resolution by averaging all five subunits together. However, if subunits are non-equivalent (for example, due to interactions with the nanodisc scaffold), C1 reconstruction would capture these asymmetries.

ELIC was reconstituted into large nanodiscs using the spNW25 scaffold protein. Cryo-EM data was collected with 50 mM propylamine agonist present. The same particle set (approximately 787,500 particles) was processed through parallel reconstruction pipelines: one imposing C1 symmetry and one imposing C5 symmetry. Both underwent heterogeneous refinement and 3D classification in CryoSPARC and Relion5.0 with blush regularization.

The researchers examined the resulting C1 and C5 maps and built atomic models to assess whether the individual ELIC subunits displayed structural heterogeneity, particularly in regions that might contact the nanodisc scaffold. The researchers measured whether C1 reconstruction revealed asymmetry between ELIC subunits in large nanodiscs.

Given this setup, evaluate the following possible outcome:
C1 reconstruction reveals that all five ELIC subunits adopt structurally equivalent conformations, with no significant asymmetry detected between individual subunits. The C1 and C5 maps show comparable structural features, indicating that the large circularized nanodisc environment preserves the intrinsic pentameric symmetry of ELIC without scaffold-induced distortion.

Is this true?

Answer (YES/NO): NO